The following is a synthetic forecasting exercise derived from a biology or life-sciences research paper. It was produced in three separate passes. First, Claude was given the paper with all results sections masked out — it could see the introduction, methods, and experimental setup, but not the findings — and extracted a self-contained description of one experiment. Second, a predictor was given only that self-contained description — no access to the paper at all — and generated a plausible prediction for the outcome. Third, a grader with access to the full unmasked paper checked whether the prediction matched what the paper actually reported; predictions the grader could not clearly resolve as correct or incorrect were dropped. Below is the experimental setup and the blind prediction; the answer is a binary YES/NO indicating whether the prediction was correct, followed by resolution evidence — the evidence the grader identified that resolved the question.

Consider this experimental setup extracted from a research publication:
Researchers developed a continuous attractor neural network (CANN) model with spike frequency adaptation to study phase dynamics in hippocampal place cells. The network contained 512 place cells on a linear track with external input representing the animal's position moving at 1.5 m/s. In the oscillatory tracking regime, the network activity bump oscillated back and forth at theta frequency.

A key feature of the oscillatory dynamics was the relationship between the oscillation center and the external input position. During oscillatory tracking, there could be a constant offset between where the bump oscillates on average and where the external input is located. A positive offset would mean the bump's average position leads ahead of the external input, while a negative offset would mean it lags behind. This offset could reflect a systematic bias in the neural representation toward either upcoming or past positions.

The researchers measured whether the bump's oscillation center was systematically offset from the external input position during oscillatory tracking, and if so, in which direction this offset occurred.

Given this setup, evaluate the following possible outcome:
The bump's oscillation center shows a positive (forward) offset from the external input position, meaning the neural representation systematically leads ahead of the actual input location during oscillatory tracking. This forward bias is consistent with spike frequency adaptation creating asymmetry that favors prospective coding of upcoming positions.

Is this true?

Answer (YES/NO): YES